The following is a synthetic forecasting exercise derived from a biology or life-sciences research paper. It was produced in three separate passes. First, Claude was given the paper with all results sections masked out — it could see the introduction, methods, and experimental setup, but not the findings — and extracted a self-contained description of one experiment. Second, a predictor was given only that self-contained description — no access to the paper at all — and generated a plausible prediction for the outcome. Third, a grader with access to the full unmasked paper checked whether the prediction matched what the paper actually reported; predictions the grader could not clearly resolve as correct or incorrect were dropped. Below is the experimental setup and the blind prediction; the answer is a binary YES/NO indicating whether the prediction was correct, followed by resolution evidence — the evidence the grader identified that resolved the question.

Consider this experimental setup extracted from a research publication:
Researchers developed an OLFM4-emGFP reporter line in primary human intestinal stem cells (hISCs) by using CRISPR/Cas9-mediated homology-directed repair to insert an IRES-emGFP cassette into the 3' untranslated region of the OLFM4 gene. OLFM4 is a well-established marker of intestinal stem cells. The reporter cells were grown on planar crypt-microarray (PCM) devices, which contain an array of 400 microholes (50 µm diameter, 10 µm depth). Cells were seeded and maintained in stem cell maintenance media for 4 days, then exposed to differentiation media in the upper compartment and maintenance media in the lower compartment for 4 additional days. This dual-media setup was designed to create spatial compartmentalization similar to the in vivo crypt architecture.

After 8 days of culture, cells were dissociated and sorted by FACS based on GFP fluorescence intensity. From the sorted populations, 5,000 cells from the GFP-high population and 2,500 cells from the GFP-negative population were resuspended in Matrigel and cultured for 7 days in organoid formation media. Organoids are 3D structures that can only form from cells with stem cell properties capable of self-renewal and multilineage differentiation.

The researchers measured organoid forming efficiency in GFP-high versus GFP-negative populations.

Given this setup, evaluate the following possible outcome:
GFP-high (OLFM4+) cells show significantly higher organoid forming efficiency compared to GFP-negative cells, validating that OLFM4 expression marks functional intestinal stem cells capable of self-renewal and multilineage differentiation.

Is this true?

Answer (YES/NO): YES